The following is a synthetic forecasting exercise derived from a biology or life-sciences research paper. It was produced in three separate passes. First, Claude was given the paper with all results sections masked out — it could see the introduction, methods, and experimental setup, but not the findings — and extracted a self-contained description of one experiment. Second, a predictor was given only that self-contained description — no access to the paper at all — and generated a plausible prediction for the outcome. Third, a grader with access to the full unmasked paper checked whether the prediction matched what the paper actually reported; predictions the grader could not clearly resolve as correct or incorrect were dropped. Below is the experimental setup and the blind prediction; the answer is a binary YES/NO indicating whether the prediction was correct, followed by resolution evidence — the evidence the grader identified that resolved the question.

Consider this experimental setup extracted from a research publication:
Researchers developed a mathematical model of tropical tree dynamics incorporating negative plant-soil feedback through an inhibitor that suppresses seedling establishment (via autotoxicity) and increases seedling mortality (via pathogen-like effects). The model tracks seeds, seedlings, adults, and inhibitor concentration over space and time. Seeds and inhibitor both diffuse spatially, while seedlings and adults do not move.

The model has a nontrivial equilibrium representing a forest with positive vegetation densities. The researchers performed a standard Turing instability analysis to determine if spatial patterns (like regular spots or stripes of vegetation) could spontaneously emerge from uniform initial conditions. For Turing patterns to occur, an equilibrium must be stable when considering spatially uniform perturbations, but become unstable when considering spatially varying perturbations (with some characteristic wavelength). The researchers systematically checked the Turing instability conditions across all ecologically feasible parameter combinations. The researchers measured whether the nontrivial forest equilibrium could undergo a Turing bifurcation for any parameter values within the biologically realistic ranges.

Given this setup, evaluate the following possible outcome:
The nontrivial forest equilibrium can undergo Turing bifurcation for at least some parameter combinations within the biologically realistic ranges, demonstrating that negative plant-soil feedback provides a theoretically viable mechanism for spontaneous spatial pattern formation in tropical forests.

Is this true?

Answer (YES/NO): NO